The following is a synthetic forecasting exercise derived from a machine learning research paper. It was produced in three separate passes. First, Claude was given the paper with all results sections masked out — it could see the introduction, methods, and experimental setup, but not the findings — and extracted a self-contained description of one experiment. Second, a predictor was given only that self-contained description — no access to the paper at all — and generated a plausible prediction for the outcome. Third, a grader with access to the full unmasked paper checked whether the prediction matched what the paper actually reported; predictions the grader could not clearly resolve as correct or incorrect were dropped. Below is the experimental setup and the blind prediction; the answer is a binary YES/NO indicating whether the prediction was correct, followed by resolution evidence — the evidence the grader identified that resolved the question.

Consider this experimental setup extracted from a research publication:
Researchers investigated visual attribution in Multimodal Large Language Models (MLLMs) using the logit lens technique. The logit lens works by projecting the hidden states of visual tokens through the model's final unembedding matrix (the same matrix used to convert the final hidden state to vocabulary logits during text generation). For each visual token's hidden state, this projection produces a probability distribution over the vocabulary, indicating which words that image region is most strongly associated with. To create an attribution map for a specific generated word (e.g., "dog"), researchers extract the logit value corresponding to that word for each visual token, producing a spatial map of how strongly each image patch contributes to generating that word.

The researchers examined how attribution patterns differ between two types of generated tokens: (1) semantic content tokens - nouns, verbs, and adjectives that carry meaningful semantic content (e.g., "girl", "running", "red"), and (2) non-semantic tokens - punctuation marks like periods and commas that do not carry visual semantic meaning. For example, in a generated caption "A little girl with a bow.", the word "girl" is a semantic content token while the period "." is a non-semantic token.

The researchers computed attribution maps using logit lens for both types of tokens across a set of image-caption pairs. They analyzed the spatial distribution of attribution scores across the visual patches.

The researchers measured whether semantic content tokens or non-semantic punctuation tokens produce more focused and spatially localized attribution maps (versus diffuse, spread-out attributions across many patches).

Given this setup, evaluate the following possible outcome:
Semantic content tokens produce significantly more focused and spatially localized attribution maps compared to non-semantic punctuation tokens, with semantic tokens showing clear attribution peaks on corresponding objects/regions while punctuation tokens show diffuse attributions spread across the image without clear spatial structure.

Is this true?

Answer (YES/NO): YES